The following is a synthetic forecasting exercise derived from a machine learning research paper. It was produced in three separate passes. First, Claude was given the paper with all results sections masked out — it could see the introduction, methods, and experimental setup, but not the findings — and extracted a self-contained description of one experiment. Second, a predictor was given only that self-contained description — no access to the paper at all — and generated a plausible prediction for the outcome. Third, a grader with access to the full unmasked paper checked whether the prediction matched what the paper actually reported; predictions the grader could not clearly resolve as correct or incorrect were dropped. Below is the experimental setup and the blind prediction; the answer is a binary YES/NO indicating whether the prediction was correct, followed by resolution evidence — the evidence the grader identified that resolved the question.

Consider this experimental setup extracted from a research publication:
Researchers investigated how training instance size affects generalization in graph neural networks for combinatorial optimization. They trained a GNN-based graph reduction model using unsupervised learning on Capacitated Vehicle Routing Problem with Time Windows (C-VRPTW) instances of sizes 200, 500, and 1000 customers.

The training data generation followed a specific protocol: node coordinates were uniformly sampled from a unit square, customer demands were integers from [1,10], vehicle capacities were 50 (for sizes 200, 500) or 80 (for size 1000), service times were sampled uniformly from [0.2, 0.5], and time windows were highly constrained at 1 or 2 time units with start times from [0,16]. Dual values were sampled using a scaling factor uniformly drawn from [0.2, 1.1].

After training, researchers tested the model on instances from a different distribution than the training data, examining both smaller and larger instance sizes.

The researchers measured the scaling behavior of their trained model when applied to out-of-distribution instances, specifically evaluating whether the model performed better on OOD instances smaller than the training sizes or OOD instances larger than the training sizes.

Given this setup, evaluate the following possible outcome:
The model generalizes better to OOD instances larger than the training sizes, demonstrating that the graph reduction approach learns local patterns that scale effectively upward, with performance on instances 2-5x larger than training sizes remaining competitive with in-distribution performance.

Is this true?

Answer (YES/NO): NO